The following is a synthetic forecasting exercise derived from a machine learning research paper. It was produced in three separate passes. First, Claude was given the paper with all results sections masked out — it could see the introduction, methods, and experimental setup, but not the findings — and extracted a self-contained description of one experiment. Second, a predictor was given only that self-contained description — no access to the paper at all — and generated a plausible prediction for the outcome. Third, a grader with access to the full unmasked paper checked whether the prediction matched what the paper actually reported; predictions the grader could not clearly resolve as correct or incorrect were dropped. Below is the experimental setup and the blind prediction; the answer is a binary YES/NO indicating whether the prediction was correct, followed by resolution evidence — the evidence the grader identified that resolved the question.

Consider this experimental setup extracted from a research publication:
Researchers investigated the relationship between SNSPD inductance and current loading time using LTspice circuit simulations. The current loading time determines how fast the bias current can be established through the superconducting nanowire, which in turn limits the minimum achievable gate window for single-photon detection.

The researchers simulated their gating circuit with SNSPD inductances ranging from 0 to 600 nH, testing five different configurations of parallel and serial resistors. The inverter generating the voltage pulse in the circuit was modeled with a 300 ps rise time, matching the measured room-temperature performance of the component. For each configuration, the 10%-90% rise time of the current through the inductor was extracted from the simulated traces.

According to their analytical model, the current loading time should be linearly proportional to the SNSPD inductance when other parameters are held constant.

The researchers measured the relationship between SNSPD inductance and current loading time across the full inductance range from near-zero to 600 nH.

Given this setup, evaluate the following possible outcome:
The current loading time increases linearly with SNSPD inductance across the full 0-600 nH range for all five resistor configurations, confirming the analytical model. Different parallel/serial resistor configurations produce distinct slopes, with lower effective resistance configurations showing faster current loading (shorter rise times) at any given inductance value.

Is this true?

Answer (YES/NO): NO